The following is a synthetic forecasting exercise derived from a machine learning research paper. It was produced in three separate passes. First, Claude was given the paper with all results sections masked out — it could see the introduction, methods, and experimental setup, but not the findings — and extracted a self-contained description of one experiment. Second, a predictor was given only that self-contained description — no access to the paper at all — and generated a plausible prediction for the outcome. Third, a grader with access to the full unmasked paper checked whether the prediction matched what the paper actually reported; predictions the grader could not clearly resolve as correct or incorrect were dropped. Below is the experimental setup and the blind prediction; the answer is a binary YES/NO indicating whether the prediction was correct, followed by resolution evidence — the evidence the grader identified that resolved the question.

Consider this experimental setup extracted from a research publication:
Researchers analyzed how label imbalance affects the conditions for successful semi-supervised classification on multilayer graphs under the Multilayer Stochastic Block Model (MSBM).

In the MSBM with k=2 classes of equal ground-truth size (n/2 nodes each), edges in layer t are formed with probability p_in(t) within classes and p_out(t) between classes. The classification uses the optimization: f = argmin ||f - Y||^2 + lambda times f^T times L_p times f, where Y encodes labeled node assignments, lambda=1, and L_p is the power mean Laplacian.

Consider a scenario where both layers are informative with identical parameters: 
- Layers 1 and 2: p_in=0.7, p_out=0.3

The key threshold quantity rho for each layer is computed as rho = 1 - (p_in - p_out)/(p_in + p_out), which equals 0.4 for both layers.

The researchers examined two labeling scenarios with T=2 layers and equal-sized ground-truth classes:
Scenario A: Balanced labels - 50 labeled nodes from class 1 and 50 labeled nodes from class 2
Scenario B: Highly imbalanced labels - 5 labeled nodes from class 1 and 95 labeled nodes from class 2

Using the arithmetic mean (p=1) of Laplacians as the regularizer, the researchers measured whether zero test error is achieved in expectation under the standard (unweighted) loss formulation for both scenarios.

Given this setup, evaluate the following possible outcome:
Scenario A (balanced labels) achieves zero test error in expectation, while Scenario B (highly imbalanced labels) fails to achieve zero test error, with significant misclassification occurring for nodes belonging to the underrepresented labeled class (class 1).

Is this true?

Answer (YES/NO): YES